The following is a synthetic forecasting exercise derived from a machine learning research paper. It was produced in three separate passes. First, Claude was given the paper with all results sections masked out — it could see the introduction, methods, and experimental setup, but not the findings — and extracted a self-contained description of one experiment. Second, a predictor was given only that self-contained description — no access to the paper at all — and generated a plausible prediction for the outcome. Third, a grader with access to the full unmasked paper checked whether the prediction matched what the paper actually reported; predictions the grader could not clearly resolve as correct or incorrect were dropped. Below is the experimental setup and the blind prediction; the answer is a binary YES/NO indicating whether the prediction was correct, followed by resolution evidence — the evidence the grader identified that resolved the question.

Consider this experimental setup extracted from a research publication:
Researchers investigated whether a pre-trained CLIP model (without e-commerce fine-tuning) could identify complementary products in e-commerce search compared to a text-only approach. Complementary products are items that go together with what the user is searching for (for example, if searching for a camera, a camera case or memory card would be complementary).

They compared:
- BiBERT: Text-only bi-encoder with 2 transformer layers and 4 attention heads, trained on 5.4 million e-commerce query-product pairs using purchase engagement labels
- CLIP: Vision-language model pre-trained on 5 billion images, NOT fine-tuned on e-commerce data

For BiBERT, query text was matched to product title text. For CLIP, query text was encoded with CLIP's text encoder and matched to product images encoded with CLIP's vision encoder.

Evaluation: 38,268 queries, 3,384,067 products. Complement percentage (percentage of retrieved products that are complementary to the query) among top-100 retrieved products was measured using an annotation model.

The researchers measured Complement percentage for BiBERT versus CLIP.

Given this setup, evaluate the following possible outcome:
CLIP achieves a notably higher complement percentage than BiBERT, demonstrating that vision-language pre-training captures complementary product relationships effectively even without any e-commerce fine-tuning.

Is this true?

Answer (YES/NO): NO